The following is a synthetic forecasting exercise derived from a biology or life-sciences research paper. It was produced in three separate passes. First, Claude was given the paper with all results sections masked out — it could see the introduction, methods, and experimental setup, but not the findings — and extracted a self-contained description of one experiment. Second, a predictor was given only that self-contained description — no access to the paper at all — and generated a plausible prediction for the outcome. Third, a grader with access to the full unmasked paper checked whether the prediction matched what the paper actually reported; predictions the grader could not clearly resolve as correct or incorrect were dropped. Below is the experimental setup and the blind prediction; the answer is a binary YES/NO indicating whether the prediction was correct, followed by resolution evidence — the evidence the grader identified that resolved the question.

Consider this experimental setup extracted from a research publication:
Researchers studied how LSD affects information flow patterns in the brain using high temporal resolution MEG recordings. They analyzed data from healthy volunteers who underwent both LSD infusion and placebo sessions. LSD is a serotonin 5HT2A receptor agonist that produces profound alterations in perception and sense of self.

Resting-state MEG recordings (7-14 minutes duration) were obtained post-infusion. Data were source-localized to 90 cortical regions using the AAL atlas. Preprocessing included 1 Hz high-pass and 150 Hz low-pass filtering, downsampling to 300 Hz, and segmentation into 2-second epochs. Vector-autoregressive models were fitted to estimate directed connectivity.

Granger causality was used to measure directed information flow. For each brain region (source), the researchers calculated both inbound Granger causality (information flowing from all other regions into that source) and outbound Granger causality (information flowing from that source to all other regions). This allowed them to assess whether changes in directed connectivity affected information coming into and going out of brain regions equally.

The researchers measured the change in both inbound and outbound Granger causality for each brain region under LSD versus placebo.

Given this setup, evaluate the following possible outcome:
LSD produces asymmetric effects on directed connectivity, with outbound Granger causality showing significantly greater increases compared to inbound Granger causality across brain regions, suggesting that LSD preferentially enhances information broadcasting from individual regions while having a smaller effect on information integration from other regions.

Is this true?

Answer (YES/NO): NO